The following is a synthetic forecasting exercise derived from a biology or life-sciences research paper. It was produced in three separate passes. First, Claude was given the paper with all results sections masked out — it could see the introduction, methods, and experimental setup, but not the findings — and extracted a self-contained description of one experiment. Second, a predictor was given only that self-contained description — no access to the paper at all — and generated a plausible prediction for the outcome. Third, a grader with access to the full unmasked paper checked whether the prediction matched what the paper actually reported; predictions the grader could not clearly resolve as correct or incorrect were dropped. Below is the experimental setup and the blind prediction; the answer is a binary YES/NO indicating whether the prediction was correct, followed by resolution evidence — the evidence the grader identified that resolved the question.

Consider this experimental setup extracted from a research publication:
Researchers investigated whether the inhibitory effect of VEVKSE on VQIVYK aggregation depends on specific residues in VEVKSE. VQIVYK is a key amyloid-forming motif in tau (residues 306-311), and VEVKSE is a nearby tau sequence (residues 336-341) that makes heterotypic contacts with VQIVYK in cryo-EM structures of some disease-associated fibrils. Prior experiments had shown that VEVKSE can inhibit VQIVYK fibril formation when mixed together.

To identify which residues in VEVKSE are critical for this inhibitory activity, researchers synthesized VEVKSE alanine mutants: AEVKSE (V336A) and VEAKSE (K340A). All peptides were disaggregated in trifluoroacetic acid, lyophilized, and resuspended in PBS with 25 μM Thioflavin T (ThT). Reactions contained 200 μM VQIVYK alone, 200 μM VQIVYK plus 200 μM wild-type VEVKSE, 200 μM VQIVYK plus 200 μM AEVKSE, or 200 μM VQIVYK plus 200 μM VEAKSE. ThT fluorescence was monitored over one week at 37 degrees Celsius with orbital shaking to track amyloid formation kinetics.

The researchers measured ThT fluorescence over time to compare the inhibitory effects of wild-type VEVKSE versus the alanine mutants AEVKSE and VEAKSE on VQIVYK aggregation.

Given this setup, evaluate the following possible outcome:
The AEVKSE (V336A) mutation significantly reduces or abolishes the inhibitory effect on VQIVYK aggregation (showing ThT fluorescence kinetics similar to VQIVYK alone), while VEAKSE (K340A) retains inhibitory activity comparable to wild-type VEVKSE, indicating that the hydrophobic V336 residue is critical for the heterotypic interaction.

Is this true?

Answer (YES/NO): YES